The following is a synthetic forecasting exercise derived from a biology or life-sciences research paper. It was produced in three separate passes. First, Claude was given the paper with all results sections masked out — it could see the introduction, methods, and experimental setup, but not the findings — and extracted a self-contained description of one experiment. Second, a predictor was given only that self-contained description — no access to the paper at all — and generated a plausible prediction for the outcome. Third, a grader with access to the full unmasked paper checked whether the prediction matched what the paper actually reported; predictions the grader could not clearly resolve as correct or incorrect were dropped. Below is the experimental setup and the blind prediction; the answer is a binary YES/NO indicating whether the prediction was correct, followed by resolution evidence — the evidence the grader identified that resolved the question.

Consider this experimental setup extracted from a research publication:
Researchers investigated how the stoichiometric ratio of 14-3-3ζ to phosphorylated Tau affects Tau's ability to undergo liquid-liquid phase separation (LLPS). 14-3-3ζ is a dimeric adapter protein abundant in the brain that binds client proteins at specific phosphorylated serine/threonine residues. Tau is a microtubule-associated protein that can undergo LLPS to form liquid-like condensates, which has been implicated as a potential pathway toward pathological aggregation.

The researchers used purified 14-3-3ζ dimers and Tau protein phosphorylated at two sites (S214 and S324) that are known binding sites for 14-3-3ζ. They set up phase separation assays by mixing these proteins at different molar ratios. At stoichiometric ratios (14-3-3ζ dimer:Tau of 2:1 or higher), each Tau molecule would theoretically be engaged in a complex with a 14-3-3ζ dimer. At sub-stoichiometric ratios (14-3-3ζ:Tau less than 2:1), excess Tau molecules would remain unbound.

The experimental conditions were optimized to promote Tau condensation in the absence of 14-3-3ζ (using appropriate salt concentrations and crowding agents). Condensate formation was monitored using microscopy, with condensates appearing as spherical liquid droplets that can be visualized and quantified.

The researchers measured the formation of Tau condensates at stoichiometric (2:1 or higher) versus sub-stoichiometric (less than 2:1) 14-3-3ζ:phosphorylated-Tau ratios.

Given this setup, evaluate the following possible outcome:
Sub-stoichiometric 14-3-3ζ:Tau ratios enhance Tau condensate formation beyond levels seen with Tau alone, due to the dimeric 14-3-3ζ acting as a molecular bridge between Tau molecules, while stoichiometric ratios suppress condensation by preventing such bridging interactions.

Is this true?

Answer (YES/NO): NO